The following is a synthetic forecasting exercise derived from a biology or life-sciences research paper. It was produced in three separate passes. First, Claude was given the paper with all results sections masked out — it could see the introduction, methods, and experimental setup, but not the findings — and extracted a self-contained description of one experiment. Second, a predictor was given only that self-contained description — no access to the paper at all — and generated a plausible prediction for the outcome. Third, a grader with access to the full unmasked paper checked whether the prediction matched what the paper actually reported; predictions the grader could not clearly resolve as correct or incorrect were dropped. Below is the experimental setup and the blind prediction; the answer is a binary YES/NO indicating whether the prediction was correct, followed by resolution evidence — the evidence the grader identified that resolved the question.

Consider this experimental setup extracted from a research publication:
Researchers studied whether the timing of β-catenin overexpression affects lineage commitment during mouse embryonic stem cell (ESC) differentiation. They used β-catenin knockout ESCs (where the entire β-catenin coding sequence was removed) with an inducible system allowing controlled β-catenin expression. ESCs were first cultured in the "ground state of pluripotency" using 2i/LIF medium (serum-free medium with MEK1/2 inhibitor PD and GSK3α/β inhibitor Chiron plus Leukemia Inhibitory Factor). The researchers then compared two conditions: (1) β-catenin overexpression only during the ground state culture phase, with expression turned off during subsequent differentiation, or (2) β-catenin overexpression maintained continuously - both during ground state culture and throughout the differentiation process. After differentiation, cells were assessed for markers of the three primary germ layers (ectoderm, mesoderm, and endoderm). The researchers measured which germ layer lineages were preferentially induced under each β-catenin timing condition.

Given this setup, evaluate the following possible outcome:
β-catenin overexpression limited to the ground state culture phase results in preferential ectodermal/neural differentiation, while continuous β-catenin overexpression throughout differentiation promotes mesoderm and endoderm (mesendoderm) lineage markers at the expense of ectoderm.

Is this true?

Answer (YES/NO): NO